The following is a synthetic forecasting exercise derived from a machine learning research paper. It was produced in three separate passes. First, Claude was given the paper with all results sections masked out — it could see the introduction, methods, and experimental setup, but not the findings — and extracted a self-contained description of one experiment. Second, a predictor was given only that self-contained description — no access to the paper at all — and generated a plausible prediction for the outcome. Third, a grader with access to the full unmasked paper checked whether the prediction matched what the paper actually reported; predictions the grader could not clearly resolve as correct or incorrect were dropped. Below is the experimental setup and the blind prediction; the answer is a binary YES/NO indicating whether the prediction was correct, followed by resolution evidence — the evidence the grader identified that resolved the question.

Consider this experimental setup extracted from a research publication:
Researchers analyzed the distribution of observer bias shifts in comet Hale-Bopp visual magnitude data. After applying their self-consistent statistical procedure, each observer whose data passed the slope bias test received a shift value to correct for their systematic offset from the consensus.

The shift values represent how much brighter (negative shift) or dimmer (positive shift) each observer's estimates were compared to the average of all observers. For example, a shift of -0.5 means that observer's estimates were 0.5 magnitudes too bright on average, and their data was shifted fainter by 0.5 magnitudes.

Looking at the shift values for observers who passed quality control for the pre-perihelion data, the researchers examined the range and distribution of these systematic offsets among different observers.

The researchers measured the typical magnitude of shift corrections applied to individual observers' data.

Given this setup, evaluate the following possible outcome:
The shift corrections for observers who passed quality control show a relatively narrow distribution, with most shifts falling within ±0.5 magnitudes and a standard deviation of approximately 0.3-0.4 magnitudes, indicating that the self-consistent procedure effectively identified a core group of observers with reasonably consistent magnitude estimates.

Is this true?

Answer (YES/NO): YES